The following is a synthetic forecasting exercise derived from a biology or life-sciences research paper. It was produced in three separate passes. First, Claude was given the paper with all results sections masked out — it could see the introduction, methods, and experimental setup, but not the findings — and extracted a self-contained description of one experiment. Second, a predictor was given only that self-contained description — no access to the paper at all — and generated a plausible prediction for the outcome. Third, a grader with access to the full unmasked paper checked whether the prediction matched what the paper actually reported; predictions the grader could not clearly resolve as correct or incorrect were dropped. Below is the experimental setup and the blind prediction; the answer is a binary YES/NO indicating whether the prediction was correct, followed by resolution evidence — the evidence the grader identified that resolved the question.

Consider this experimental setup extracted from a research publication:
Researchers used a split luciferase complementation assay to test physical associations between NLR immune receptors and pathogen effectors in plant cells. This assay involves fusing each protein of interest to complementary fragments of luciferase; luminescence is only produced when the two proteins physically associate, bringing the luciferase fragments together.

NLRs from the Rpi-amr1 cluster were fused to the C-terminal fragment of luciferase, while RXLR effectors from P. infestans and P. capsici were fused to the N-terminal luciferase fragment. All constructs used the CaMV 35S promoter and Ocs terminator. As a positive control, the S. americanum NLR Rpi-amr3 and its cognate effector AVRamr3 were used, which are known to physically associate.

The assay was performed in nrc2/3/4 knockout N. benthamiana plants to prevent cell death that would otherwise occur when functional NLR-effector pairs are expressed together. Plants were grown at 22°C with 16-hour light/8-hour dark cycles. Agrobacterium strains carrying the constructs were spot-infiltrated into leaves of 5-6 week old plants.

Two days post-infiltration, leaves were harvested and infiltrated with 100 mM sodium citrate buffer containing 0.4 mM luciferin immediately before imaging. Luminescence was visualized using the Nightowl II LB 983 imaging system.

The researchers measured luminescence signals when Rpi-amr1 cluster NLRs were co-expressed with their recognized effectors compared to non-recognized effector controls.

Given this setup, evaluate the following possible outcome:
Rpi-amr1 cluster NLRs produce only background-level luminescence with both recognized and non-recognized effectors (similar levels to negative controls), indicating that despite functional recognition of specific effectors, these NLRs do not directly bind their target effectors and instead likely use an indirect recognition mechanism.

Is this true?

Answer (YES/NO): NO